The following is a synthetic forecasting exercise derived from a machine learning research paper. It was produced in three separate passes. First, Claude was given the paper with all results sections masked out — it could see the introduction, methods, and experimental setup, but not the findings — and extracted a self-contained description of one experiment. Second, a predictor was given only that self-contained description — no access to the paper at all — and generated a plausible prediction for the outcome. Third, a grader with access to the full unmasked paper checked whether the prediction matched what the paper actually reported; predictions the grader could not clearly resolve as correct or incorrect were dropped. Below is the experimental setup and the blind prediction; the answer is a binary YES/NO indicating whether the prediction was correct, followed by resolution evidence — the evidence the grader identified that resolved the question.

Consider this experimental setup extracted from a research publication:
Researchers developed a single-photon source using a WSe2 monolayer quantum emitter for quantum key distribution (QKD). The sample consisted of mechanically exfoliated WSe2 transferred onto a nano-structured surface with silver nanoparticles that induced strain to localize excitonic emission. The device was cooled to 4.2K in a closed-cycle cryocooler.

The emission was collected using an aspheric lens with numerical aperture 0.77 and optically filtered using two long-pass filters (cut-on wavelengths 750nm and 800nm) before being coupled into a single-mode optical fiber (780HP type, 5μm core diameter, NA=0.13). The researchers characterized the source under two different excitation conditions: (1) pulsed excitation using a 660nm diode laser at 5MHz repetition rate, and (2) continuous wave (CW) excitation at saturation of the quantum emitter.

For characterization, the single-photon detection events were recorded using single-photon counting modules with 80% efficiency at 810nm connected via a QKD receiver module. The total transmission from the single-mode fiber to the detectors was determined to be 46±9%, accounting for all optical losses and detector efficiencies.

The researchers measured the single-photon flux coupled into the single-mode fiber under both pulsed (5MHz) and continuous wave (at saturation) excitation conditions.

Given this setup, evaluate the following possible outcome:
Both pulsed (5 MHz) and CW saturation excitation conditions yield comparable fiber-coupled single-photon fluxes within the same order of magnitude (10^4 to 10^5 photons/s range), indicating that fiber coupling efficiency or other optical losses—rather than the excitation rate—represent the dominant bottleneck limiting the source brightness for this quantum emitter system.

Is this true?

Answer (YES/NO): NO